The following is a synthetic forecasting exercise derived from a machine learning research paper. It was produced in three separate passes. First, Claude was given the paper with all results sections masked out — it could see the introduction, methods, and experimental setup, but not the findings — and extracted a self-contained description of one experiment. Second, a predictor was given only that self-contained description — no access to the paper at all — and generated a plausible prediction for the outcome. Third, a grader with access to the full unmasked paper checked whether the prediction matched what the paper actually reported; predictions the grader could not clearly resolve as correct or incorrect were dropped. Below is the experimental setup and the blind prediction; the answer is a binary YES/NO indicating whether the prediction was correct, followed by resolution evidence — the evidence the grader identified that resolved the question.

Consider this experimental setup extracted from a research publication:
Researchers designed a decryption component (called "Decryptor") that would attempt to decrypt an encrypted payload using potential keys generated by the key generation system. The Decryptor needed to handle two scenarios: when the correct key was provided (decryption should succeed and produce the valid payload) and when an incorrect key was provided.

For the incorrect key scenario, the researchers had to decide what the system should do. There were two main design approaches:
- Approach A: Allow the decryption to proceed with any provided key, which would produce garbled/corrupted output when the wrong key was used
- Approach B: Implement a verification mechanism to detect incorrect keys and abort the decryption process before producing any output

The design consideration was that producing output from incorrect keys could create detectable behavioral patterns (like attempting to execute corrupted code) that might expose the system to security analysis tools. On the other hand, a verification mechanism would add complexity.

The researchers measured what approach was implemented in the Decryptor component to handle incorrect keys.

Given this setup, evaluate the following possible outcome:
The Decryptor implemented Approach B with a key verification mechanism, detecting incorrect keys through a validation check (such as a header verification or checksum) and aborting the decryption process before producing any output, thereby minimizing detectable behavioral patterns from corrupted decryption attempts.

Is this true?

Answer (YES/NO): YES